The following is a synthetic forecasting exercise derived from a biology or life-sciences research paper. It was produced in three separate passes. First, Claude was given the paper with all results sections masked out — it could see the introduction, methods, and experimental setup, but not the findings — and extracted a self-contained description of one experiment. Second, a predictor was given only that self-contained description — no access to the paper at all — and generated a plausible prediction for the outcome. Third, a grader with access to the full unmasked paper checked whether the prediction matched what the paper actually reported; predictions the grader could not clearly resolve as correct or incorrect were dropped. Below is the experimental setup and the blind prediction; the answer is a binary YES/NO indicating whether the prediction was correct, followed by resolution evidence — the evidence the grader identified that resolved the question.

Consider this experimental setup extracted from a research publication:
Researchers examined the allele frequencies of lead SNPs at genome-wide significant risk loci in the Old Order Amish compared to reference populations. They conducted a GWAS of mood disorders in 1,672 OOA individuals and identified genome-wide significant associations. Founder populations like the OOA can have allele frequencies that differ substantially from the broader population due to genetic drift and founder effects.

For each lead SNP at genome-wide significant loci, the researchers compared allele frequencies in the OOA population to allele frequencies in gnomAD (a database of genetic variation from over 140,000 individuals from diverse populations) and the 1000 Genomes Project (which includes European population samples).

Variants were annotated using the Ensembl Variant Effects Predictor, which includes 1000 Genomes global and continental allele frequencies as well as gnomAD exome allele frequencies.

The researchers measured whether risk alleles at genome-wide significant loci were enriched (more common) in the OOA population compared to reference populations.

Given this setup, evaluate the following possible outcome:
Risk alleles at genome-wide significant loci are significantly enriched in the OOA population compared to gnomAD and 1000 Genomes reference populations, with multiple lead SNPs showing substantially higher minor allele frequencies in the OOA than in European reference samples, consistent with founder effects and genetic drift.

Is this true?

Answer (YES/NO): YES